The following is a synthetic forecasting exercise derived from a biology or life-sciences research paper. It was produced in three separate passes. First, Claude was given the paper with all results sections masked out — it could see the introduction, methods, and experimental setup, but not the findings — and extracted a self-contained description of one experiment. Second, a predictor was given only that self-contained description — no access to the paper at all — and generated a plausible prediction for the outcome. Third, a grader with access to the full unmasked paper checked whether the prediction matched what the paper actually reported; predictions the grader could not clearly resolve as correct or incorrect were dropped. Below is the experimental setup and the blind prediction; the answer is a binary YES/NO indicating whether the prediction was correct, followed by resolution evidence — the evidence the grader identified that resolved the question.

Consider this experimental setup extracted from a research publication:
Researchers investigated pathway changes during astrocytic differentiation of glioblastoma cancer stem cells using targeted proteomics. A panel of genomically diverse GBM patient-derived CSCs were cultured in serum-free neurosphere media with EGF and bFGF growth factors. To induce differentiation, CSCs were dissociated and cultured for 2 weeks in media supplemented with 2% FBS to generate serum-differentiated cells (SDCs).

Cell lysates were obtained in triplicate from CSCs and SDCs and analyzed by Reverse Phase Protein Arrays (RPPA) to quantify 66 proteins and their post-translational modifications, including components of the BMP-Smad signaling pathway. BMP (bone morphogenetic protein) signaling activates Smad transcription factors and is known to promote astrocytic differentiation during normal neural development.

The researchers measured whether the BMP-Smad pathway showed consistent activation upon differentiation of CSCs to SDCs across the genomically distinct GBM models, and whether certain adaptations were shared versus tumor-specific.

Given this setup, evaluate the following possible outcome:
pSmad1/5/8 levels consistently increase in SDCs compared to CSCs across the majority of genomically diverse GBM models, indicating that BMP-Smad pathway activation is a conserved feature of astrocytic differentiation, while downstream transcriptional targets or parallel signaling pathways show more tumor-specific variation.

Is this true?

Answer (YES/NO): YES